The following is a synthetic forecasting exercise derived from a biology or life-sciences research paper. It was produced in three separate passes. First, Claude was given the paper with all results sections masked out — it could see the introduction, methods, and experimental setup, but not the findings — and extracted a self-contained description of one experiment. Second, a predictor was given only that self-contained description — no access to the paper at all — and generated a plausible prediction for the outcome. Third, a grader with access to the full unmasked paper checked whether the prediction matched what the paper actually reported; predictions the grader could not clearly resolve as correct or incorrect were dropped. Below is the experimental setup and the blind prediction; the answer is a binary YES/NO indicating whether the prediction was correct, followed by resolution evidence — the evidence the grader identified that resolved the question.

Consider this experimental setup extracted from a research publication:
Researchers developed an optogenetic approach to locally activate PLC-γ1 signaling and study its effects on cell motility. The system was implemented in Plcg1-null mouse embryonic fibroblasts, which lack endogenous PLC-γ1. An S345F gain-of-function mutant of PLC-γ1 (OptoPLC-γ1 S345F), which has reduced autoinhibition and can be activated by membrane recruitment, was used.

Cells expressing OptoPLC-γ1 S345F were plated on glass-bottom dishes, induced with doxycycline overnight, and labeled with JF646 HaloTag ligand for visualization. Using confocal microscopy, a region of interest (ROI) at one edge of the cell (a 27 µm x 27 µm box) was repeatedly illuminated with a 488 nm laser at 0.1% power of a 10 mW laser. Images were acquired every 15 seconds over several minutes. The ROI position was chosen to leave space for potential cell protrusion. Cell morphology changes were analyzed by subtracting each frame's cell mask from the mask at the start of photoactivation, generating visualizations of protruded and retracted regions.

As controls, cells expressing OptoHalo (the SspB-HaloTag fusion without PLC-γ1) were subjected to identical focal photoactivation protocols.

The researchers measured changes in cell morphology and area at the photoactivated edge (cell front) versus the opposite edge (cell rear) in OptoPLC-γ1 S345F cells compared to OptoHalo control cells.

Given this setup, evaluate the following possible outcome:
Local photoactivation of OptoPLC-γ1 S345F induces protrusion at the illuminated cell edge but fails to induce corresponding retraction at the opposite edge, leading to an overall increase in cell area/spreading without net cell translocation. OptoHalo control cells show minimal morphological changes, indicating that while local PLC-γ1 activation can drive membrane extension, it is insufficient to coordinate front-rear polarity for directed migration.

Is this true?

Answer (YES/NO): NO